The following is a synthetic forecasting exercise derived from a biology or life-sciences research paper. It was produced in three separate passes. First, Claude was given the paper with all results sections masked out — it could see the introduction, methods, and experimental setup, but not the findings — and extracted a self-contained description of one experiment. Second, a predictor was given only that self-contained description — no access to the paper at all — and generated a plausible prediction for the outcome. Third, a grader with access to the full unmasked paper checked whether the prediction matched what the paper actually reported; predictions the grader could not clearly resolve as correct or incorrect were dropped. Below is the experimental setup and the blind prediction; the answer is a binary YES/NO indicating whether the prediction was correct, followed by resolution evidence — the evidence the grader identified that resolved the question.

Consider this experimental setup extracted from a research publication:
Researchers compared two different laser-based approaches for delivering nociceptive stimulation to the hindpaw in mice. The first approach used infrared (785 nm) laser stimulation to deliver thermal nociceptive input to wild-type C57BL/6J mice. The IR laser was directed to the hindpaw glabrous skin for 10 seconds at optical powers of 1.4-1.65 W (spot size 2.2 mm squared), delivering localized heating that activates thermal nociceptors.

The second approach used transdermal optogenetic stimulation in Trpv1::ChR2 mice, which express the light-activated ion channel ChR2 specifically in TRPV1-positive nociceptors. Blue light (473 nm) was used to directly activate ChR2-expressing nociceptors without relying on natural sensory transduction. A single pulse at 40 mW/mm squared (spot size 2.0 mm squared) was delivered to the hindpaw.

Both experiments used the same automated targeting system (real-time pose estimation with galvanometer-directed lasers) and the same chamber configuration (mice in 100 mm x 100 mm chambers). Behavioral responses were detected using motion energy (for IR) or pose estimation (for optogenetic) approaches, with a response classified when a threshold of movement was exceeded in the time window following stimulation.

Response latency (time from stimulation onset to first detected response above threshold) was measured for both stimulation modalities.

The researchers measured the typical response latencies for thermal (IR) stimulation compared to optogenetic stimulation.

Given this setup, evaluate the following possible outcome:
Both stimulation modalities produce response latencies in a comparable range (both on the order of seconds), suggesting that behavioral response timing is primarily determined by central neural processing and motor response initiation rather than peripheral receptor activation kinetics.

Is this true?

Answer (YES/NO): NO